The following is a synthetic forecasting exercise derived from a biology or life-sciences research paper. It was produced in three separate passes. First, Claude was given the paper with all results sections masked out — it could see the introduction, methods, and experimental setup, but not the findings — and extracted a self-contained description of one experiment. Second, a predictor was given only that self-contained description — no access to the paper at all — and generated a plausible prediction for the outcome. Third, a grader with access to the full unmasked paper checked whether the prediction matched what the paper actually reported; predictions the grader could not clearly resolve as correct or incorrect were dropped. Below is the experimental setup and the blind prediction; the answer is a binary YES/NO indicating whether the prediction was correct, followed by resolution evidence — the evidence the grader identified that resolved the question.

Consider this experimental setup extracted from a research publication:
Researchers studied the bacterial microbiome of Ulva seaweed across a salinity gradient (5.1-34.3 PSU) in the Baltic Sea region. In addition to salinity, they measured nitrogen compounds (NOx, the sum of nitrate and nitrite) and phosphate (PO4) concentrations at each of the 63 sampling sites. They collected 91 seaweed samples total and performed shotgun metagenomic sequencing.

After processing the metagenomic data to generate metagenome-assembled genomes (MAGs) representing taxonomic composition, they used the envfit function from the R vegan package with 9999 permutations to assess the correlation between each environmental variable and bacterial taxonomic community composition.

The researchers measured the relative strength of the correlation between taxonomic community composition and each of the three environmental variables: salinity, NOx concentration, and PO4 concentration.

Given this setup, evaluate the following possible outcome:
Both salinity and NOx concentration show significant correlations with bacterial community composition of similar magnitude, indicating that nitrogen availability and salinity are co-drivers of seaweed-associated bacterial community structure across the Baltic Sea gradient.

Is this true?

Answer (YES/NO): NO